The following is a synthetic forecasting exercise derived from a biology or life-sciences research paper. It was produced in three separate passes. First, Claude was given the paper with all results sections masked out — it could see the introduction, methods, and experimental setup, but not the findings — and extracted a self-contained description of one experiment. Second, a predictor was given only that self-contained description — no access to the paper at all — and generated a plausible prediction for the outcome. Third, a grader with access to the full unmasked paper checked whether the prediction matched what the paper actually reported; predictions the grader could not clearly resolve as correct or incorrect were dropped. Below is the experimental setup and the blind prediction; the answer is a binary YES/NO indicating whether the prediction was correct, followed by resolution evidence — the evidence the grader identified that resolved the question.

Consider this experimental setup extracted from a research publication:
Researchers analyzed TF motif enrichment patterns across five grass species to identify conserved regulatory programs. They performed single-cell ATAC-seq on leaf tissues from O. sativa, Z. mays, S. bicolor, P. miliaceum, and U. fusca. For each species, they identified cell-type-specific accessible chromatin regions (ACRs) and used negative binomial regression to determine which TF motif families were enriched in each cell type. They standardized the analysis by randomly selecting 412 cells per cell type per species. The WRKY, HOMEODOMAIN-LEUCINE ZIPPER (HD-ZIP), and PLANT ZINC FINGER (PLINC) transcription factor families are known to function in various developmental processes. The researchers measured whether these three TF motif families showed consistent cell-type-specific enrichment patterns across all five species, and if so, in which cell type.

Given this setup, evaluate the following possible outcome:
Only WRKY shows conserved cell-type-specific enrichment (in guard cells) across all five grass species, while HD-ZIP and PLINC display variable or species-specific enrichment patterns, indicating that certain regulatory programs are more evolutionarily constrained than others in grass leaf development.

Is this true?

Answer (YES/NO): NO